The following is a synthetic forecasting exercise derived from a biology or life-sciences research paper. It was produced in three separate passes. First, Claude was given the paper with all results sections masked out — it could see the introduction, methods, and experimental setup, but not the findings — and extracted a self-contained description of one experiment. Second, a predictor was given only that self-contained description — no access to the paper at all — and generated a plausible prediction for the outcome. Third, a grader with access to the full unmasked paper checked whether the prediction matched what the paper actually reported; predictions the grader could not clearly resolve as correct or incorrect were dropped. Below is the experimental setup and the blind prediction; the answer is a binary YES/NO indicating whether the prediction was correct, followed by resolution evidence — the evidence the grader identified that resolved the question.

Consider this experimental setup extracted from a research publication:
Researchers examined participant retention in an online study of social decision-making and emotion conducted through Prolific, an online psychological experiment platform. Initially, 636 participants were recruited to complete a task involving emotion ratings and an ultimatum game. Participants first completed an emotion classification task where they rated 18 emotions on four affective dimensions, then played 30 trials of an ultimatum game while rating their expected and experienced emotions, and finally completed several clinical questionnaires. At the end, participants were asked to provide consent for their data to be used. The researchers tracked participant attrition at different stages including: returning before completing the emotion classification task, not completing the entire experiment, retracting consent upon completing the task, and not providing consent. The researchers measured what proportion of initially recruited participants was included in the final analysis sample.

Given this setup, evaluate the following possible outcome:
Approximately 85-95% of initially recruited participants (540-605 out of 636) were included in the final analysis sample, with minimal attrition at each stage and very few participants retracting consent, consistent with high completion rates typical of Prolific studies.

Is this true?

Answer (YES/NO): NO